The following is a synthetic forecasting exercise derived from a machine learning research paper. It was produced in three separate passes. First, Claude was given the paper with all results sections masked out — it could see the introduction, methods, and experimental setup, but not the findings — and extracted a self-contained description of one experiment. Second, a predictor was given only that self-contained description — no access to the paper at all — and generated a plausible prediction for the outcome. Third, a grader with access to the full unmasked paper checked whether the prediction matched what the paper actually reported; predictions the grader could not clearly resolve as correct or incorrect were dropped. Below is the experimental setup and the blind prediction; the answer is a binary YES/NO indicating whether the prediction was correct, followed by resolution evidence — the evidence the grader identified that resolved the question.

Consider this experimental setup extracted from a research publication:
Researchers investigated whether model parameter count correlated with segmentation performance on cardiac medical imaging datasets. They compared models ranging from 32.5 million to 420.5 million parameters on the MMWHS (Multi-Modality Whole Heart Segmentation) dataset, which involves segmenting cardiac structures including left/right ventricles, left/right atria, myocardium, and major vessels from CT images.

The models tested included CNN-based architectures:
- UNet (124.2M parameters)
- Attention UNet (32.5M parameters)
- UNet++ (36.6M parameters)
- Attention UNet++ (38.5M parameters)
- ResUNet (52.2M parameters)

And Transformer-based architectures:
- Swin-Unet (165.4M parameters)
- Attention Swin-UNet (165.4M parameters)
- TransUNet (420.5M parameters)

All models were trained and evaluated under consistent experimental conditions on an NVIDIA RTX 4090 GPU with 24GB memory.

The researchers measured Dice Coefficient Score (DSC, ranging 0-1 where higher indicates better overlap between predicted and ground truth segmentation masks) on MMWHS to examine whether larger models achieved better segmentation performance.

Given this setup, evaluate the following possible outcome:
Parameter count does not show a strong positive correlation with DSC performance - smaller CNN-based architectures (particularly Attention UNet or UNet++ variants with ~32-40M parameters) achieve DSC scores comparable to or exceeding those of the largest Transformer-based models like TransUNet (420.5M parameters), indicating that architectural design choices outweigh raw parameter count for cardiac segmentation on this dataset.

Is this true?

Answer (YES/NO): YES